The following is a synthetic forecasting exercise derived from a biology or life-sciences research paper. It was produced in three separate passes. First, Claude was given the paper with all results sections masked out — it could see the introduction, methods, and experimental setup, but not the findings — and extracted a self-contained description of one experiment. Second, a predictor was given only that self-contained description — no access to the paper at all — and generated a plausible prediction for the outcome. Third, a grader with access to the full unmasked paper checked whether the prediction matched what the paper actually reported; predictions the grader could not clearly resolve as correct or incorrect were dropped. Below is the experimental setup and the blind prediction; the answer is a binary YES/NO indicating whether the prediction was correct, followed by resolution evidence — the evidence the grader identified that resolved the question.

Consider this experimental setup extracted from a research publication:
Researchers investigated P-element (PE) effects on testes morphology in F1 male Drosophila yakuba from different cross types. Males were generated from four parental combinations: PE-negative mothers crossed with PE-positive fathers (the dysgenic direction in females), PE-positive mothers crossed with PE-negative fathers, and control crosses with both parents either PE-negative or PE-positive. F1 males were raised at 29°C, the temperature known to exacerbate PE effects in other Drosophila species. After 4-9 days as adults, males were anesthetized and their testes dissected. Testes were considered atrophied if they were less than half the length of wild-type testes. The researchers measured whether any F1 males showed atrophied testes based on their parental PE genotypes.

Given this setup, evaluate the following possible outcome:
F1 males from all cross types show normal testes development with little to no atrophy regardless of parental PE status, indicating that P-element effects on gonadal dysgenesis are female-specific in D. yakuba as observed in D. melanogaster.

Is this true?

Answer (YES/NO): NO